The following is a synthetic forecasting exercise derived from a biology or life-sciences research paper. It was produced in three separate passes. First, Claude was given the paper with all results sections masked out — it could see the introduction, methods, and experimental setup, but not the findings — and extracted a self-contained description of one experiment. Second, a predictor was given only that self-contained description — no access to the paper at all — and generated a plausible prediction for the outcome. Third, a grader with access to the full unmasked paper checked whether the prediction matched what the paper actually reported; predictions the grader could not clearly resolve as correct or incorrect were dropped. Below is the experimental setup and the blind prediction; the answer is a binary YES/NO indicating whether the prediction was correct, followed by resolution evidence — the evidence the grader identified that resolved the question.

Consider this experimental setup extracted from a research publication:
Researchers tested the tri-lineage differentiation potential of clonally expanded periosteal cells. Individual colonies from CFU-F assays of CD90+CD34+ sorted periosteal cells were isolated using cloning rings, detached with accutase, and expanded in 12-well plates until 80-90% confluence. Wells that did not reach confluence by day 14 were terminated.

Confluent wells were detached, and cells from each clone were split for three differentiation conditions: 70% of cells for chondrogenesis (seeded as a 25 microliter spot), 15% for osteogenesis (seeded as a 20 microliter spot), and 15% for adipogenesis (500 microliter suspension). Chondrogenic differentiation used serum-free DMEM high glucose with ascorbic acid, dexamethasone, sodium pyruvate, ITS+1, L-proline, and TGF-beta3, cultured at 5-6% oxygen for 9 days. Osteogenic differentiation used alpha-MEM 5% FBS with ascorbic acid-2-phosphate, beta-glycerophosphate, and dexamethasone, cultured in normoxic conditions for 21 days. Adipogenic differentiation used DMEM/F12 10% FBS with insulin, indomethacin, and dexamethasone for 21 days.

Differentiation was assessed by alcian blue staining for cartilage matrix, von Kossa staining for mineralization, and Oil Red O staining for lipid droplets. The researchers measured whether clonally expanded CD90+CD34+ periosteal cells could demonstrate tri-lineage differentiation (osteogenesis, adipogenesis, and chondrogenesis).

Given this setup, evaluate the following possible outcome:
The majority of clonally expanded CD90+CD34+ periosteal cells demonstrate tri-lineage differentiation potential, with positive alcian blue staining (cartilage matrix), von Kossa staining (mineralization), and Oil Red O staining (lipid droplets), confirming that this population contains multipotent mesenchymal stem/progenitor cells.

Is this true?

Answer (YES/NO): YES